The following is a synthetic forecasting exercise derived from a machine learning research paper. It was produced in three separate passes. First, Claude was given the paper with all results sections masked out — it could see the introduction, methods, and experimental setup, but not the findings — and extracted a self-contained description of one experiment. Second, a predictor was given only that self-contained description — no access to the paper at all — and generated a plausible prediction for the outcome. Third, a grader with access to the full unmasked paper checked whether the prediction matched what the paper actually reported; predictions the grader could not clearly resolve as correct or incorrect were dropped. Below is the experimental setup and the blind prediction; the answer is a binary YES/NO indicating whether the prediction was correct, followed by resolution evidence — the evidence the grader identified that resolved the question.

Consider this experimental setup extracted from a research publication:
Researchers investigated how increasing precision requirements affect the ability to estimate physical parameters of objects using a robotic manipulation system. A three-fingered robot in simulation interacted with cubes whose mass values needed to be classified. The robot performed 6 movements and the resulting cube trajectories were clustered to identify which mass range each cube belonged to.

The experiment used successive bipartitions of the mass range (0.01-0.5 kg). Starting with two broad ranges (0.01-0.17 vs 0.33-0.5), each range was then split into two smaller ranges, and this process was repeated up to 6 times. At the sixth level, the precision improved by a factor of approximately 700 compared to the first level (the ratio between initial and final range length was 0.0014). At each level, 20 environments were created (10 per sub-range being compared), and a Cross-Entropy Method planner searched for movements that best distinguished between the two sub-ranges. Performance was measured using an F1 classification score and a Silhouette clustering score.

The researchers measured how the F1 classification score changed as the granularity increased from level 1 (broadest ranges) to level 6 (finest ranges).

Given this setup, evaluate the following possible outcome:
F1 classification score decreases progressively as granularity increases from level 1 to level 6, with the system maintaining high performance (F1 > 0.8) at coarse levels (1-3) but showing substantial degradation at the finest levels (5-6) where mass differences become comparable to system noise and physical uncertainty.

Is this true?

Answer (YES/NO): NO